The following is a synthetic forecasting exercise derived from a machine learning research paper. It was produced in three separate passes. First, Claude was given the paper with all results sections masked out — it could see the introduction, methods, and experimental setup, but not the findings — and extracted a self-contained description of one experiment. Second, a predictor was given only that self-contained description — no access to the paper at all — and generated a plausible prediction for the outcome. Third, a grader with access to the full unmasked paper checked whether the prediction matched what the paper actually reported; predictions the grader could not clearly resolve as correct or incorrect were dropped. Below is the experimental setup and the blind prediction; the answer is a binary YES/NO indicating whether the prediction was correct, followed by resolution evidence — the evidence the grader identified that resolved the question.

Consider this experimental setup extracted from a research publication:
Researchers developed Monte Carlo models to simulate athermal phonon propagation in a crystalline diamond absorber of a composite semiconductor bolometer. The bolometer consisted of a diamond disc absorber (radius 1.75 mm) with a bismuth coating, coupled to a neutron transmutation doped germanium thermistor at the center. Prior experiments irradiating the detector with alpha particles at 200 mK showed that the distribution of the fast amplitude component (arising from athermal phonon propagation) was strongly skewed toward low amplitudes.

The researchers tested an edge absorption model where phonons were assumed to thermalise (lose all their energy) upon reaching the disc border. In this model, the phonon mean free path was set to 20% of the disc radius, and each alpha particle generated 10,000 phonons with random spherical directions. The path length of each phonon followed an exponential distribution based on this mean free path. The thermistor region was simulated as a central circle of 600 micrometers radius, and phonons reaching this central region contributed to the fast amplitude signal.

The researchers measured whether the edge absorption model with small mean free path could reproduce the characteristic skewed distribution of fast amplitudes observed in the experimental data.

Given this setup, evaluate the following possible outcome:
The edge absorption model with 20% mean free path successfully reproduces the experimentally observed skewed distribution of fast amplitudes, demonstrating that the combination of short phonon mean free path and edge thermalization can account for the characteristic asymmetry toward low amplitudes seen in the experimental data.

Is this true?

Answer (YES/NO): NO